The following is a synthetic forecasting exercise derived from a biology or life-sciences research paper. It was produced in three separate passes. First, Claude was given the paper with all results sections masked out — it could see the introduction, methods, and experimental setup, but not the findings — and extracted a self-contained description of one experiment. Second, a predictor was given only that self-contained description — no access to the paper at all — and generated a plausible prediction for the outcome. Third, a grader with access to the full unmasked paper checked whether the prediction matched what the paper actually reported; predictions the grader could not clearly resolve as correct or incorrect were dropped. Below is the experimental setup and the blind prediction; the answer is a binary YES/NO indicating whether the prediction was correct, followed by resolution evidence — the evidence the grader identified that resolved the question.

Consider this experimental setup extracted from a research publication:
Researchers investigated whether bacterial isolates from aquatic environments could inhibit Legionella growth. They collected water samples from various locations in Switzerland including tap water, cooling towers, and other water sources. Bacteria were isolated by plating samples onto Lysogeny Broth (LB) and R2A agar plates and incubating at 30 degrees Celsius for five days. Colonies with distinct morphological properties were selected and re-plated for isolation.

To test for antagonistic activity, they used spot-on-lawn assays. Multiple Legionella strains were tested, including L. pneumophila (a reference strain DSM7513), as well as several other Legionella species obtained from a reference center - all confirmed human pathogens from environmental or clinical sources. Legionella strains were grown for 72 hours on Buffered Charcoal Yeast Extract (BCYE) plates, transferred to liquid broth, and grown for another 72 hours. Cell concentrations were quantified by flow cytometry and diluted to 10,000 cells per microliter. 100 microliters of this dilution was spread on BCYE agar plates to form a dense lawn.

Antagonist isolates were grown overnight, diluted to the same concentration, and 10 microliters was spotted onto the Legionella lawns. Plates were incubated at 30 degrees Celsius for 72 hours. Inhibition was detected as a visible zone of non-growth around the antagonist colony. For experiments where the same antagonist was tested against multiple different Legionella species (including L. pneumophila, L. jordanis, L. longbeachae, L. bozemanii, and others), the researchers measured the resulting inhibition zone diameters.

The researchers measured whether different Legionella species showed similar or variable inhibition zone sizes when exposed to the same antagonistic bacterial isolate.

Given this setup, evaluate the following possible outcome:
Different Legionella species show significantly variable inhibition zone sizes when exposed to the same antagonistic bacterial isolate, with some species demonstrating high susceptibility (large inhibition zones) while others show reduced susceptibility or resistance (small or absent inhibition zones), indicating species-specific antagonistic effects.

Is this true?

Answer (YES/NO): YES